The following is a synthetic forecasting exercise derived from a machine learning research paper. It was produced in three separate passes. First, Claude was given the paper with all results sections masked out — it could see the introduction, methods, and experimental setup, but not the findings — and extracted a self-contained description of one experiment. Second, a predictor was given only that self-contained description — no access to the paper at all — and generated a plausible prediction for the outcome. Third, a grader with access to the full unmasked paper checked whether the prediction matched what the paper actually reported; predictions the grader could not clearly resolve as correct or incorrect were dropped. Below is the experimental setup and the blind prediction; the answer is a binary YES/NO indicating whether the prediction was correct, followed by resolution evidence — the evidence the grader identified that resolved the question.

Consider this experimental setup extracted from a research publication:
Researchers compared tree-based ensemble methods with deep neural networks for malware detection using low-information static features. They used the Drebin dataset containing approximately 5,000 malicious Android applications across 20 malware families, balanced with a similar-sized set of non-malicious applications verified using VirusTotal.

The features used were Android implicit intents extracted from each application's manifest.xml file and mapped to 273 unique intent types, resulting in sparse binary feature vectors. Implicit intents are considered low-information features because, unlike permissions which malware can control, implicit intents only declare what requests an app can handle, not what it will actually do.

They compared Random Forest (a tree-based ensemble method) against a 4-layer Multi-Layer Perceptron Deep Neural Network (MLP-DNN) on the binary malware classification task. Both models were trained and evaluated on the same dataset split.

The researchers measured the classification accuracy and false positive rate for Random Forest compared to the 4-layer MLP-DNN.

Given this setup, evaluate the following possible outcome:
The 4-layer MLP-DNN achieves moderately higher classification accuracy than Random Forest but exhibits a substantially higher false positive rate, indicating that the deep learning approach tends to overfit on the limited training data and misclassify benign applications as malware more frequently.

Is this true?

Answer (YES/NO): NO